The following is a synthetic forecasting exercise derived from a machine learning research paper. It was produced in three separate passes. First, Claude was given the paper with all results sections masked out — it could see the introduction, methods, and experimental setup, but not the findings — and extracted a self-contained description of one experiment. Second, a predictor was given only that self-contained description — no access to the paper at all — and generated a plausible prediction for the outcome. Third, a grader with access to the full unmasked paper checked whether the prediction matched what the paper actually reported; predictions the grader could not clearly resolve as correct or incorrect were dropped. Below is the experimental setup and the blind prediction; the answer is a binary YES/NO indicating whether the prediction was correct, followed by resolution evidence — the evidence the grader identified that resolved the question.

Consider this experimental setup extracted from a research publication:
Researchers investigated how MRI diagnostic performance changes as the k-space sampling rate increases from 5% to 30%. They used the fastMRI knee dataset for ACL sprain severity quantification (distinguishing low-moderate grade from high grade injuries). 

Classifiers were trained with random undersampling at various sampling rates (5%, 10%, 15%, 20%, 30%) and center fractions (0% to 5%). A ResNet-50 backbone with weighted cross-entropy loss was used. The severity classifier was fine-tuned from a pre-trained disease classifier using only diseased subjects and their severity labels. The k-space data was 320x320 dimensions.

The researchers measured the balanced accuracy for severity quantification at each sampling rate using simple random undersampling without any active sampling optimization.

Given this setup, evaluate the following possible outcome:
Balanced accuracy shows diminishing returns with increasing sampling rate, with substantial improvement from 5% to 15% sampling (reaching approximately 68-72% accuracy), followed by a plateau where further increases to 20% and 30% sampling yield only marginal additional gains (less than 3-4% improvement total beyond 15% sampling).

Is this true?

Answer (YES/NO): NO